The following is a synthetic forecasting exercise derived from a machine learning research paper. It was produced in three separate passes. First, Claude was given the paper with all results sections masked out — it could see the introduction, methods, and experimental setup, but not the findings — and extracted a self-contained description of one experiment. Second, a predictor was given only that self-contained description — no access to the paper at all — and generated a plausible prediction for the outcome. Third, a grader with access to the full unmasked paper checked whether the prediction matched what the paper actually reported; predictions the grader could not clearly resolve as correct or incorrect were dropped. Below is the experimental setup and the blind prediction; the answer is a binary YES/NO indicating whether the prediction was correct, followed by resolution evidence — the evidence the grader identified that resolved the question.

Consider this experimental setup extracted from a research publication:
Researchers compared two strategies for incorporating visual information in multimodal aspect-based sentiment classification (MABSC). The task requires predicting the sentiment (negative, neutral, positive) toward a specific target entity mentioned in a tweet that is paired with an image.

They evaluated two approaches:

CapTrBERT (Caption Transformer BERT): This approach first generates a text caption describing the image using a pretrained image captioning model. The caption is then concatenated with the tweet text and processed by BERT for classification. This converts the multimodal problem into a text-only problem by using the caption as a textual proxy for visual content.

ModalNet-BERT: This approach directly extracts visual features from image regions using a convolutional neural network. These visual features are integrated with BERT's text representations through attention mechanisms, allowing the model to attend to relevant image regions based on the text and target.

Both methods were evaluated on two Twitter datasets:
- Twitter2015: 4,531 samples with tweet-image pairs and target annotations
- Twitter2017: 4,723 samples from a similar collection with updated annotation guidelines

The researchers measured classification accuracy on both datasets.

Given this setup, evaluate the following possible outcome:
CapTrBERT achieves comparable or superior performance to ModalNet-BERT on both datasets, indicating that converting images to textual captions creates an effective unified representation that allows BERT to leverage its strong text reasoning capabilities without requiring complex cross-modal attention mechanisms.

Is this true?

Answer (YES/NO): YES